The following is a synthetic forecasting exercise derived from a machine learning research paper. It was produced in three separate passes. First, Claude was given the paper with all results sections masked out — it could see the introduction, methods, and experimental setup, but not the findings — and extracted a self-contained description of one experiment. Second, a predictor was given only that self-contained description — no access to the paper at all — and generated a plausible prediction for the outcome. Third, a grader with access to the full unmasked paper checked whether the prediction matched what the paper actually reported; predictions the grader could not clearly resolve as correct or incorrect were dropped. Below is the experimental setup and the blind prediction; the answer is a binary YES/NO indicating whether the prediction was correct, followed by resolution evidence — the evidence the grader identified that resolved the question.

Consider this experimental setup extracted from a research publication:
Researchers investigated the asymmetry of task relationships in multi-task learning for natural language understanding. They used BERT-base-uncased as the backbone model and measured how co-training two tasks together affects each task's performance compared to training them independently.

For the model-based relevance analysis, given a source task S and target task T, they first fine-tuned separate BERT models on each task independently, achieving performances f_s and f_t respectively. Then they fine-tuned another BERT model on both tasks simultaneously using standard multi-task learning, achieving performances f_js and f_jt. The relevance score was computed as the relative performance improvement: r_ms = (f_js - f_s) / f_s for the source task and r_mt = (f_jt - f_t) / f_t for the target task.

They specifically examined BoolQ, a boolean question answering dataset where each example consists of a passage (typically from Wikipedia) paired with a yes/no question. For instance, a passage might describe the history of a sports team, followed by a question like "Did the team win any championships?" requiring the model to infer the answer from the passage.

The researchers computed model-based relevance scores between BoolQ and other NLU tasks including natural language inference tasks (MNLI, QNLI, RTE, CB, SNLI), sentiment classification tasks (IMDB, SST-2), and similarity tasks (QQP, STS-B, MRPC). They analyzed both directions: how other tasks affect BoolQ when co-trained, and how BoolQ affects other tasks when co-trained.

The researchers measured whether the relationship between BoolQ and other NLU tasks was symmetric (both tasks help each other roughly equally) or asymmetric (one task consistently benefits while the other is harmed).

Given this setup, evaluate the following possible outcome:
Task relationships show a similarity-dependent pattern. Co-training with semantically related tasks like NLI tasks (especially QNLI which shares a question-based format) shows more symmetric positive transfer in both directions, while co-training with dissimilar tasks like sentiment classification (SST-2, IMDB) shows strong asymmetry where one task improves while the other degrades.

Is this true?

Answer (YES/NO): NO